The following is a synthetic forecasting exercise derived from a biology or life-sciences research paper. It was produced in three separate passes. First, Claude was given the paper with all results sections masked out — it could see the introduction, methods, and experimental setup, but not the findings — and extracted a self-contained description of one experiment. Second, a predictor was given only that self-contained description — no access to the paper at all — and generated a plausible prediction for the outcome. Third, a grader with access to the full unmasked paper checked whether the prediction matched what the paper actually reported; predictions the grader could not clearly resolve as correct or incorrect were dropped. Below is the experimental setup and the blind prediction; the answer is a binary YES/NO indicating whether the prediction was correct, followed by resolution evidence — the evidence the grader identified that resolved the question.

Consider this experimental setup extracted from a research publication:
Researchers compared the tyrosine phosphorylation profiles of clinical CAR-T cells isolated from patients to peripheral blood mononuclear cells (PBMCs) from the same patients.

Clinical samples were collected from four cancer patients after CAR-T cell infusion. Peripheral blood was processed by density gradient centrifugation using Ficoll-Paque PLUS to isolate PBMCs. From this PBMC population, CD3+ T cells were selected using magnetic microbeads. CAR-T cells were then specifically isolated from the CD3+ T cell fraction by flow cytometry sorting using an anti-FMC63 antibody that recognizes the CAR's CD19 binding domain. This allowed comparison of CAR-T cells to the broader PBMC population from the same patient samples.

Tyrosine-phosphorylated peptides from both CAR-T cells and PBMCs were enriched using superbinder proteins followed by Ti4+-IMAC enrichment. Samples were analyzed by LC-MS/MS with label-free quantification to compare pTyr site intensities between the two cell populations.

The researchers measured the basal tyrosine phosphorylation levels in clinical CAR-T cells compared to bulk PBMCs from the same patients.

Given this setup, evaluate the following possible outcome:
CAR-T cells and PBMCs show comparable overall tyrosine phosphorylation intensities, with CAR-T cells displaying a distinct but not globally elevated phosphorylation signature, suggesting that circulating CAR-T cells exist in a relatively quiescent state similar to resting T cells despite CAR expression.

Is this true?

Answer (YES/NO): NO